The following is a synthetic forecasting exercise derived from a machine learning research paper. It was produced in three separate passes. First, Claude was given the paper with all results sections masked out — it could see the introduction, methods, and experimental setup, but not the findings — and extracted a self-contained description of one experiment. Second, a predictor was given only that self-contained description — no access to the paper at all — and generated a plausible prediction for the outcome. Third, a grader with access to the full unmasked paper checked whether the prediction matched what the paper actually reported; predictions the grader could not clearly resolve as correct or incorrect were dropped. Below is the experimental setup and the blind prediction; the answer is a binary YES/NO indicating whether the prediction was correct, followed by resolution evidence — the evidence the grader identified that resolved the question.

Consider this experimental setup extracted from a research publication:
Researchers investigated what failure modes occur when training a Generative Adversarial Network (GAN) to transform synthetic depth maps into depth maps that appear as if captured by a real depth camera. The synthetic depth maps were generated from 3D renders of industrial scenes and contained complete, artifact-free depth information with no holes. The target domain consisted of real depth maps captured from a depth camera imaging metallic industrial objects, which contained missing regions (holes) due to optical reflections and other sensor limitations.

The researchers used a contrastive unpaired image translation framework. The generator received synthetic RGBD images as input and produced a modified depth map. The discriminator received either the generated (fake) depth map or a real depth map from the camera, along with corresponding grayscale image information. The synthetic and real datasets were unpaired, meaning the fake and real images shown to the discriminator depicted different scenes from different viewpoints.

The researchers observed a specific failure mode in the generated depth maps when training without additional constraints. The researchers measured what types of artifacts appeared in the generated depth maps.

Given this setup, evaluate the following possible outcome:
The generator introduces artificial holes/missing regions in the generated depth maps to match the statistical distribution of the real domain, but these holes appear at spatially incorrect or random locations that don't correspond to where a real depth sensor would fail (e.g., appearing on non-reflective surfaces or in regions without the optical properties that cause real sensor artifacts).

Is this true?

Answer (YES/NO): NO